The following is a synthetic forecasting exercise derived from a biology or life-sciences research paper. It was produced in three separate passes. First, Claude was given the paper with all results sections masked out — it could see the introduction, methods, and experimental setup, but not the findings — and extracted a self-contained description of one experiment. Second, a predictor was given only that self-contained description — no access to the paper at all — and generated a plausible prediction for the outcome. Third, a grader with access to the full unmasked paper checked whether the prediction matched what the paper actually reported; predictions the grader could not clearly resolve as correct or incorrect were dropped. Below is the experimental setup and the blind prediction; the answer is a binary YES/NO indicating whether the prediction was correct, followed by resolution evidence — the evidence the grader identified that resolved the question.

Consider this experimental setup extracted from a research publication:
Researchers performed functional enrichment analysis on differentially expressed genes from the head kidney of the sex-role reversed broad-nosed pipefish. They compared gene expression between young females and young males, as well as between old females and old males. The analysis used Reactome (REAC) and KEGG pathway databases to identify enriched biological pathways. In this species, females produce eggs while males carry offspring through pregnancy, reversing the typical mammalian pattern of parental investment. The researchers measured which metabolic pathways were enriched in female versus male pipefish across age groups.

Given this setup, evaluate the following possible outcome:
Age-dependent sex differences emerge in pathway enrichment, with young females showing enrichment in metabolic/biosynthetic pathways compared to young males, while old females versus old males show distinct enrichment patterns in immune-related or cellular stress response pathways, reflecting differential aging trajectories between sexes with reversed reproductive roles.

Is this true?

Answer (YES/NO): YES